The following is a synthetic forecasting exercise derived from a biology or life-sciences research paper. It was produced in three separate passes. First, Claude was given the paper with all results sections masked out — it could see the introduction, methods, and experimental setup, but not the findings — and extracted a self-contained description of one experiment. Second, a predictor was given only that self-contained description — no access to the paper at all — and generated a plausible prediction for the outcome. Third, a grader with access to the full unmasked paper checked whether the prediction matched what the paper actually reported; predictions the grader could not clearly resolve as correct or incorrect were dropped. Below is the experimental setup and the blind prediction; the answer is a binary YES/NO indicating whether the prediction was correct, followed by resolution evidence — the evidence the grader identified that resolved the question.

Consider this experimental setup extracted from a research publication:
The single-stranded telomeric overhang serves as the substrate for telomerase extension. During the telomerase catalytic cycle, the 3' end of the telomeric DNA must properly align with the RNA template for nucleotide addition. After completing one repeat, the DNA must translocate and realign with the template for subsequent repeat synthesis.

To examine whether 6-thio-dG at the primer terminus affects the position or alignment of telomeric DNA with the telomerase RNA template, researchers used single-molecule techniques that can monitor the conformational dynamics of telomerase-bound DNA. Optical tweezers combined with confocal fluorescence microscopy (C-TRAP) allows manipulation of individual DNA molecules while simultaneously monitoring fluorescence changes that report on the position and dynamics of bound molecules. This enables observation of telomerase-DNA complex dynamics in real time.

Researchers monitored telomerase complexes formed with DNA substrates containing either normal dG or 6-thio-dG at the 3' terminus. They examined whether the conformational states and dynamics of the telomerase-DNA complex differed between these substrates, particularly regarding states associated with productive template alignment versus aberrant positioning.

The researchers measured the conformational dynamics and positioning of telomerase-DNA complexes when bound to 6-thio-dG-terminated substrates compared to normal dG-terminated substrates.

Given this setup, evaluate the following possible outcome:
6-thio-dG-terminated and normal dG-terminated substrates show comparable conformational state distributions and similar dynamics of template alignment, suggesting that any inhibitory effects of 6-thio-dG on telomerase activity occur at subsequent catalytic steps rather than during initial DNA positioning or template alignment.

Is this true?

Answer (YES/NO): YES